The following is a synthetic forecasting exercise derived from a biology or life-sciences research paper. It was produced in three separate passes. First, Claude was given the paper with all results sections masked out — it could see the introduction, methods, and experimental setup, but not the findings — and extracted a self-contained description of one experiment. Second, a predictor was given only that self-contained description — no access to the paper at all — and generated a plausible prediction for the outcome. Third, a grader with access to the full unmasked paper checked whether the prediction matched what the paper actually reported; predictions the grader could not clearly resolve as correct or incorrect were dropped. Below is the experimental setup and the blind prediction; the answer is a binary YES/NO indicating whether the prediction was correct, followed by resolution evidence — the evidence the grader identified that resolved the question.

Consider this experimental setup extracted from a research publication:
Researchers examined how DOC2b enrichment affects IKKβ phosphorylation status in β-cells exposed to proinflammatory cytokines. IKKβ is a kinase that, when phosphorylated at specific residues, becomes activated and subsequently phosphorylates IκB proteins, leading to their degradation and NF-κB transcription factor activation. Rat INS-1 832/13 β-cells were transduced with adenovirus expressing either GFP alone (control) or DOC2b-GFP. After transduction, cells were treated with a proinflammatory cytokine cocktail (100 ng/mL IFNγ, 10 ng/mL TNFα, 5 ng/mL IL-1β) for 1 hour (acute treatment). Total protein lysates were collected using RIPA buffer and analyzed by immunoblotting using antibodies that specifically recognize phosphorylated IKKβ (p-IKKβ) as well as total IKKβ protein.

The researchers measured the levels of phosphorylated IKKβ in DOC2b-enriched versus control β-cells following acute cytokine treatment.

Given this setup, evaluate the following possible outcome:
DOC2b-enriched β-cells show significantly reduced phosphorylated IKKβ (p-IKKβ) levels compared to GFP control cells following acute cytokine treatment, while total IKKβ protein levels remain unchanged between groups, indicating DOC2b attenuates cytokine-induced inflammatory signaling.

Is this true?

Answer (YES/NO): NO